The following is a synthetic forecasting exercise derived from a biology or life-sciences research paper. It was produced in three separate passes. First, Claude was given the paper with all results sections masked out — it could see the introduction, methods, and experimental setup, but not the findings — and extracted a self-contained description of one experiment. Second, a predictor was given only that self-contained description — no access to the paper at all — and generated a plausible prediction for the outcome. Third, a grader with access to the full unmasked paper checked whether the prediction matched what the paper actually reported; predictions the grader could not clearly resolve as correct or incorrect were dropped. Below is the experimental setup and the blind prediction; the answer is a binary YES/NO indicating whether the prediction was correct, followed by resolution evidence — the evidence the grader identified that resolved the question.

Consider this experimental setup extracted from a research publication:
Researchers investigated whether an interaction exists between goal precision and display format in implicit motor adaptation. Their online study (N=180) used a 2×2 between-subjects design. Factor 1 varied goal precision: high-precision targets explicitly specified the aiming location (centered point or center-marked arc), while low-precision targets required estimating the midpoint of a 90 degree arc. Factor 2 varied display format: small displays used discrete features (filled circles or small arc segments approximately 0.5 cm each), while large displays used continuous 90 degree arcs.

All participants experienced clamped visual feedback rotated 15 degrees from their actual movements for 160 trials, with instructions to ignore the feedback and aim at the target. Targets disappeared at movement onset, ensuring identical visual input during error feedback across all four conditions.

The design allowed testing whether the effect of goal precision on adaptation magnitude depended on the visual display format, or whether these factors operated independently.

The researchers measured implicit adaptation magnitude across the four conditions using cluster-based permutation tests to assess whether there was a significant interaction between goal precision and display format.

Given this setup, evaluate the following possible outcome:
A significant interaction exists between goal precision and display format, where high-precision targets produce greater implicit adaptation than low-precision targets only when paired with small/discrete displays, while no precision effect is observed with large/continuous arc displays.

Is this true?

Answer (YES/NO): NO